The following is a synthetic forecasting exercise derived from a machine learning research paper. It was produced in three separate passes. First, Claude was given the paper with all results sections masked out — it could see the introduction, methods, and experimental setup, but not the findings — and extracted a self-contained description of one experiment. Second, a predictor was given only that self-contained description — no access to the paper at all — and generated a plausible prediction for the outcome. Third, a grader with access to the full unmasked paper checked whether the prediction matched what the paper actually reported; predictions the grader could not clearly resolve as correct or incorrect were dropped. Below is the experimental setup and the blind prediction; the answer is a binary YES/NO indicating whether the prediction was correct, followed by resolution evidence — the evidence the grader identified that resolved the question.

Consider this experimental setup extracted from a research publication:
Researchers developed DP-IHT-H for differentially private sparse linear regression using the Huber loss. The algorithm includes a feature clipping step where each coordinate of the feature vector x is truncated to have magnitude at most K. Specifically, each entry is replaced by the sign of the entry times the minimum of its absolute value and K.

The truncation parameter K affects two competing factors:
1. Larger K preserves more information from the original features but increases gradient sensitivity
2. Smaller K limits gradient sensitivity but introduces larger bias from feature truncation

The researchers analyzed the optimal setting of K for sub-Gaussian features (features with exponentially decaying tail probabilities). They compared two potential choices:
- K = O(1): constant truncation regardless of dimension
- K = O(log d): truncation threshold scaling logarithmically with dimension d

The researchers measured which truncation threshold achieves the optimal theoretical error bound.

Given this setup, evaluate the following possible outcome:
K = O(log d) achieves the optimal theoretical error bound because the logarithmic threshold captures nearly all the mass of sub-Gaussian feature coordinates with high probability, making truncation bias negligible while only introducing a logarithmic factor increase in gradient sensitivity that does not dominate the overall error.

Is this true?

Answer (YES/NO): YES